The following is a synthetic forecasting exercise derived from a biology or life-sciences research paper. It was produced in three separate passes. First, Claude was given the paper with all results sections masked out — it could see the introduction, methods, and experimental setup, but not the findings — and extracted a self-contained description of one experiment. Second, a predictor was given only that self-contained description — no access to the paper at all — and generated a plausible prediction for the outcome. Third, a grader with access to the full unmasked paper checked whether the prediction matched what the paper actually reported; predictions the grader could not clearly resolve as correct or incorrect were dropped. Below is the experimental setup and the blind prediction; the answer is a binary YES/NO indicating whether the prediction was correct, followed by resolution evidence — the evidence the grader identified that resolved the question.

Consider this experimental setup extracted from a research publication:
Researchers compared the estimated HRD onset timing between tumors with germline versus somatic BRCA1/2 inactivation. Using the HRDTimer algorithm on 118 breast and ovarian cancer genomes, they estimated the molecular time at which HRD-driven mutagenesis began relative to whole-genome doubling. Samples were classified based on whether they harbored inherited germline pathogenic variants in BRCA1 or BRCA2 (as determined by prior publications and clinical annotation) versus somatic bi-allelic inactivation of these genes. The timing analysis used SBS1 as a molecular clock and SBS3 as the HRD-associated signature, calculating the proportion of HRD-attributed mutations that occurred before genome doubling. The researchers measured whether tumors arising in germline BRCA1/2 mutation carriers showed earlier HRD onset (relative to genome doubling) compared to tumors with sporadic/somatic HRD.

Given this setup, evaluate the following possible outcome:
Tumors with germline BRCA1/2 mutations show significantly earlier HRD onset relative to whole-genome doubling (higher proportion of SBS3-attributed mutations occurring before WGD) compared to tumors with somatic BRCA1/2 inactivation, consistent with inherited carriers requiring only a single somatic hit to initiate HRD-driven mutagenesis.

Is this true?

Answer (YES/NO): NO